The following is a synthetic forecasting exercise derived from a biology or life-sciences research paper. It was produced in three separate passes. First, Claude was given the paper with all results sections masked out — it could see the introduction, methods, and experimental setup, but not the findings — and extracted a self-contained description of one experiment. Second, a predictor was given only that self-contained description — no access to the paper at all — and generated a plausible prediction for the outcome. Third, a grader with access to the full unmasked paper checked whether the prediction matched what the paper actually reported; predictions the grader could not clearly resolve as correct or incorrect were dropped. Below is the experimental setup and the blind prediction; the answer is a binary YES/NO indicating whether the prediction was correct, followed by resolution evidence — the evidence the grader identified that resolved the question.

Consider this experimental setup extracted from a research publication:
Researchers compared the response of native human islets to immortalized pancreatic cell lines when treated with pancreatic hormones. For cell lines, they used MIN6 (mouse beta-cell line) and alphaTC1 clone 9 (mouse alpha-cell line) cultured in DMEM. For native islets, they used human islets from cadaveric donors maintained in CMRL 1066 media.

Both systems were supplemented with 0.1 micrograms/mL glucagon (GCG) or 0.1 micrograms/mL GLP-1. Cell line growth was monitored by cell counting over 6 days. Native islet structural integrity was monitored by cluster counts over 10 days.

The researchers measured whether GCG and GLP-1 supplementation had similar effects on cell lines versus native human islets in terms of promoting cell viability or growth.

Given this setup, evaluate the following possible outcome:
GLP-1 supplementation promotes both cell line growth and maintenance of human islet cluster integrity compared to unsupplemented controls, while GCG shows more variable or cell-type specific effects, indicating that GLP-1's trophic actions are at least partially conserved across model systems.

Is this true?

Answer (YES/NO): NO